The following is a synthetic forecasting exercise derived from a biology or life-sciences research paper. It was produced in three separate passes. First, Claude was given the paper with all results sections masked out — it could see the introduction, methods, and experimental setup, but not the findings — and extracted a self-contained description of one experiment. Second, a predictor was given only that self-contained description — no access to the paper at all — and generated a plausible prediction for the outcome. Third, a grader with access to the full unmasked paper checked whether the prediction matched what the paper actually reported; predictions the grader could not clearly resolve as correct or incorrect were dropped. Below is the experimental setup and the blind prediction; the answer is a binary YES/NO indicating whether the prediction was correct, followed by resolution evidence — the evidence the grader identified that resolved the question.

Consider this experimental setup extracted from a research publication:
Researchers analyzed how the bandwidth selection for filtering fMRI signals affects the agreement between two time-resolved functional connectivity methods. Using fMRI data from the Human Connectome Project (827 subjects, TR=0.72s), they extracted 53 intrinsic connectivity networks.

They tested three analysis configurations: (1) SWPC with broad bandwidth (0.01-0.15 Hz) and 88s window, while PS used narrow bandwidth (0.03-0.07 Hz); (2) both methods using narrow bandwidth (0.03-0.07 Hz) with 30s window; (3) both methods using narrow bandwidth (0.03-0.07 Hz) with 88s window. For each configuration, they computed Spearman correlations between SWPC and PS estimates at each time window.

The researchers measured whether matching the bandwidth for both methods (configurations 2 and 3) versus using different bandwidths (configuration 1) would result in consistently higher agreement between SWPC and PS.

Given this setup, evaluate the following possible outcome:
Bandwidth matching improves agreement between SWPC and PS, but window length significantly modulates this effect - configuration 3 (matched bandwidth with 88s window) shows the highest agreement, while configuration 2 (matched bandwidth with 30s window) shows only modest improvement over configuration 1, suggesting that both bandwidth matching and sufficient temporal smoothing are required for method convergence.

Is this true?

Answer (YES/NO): NO